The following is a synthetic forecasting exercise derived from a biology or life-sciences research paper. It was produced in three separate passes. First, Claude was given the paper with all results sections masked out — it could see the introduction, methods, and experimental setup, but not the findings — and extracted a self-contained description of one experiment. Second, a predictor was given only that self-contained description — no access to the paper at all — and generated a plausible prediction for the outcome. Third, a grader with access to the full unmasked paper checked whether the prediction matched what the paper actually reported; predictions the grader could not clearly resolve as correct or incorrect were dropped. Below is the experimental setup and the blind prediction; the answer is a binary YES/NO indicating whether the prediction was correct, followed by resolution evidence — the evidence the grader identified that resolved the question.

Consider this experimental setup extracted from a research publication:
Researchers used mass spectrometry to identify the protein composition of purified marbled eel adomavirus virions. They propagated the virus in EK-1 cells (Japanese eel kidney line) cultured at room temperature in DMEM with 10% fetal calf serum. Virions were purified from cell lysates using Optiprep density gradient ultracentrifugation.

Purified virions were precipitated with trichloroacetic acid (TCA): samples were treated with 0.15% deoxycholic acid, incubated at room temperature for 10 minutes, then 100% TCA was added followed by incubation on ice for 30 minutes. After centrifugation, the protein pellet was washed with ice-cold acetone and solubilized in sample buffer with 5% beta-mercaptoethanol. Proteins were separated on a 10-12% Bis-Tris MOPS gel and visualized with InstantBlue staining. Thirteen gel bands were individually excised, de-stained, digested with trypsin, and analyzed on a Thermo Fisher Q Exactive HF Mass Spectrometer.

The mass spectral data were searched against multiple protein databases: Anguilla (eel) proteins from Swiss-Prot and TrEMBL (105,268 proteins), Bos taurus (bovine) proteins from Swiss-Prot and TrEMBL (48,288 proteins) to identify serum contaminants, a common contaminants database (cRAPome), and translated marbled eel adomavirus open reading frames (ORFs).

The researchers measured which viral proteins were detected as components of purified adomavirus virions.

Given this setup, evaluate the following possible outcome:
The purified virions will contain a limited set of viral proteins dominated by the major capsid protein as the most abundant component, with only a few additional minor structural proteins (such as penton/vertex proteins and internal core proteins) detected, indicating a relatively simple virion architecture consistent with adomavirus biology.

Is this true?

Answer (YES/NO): YES